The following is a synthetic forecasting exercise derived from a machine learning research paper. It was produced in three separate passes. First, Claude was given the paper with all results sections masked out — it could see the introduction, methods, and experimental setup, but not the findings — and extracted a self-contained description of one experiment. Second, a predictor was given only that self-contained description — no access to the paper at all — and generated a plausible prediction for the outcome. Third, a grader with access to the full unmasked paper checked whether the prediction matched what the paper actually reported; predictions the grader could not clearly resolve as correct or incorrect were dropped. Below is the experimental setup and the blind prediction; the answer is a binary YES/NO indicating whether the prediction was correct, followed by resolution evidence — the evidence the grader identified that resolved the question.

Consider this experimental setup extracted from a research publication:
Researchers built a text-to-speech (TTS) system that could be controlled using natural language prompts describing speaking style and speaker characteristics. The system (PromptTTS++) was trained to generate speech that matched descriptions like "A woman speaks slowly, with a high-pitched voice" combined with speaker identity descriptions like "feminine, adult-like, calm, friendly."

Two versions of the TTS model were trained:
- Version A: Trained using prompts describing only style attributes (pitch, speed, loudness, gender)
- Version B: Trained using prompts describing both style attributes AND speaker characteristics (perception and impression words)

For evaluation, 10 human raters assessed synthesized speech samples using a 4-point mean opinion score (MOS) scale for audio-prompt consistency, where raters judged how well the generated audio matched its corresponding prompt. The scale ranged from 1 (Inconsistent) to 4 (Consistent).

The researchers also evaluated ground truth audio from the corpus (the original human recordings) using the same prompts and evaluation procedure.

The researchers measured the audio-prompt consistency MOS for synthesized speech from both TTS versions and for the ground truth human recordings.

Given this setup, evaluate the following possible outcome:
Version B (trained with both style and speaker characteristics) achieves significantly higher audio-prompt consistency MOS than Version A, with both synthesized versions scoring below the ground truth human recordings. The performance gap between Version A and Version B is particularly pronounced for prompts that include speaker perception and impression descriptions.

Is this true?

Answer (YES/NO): NO